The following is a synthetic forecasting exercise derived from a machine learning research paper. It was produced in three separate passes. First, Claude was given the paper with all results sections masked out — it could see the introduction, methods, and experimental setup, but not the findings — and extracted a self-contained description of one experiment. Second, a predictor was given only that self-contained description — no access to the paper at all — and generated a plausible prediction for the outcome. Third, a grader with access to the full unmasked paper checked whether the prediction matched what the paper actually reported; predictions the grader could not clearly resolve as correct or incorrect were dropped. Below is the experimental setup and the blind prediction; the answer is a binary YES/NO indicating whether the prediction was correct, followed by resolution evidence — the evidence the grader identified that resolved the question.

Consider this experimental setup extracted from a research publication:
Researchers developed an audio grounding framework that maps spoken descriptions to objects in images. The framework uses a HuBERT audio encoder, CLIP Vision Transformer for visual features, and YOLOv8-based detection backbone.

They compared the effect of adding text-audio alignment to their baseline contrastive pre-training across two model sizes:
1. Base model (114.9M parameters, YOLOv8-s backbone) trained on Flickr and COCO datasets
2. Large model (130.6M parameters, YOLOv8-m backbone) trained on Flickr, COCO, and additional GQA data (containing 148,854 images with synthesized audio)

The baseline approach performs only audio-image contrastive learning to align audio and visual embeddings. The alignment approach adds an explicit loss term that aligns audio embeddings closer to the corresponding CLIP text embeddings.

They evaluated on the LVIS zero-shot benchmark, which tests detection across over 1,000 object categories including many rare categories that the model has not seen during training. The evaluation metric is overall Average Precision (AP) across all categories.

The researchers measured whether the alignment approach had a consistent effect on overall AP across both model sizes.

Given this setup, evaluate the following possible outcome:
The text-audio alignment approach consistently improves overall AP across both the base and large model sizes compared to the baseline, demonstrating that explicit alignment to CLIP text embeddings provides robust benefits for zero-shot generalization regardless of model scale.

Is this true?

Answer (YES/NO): NO